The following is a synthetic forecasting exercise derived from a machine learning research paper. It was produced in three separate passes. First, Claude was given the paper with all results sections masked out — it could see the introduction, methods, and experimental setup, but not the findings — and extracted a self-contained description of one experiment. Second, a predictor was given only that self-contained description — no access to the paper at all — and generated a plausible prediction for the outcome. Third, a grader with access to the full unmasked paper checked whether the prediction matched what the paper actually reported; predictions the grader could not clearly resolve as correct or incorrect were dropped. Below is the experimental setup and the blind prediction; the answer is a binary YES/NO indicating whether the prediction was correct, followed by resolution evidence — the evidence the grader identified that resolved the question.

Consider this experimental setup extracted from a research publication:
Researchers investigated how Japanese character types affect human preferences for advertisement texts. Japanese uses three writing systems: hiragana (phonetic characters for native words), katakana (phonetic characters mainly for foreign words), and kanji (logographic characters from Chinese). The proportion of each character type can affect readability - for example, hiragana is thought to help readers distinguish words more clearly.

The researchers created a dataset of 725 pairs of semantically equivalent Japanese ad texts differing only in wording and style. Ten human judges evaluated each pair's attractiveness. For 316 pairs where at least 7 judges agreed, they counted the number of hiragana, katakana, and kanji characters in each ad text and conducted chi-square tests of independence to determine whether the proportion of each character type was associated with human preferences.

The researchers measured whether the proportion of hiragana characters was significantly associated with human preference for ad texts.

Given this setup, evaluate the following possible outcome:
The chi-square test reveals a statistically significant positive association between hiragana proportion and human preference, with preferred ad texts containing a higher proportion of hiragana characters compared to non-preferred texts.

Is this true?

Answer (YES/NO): NO